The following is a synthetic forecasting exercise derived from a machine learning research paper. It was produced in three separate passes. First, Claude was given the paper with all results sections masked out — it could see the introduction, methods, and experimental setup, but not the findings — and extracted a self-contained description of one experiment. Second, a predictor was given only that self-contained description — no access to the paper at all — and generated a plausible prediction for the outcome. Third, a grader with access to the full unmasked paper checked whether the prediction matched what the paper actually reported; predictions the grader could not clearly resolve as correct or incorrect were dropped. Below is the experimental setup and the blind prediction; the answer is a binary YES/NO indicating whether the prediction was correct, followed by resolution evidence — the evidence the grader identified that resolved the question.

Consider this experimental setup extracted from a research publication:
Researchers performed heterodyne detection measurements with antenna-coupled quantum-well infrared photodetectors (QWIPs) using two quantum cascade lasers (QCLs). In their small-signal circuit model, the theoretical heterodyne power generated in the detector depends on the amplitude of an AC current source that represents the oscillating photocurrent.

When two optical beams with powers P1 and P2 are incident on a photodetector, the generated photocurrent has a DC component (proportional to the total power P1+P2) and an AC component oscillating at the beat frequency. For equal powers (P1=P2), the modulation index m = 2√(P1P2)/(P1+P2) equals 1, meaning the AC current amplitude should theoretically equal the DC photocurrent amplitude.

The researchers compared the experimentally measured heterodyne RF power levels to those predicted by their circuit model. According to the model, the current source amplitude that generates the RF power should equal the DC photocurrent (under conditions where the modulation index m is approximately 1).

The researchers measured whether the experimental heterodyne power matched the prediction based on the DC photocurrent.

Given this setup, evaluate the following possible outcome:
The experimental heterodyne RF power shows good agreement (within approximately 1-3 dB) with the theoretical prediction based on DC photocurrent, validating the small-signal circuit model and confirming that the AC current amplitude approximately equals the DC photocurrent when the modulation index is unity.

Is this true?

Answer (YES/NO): NO